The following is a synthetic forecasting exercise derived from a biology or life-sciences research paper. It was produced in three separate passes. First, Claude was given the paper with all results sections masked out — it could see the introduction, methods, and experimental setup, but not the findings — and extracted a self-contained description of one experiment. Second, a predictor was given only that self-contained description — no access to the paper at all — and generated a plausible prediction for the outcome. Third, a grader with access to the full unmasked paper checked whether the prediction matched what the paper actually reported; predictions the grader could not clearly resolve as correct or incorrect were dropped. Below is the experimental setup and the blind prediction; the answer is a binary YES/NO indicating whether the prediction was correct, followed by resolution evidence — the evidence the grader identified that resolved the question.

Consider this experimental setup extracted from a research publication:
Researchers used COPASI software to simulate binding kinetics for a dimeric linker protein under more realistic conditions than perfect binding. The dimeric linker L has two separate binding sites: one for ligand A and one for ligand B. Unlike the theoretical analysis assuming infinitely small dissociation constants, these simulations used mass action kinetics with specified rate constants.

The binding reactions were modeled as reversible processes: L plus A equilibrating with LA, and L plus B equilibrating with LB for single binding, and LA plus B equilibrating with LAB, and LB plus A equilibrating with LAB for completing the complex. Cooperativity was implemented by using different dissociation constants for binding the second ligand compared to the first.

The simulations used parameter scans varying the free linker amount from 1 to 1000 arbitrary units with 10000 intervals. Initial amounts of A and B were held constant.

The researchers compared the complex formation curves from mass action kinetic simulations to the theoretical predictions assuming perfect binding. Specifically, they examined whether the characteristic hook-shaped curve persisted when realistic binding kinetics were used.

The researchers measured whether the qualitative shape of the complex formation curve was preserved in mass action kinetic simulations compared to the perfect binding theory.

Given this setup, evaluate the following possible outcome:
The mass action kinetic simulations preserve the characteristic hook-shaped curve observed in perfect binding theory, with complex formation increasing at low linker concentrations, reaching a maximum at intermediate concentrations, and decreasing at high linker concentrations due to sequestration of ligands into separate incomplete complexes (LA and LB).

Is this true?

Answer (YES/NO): YES